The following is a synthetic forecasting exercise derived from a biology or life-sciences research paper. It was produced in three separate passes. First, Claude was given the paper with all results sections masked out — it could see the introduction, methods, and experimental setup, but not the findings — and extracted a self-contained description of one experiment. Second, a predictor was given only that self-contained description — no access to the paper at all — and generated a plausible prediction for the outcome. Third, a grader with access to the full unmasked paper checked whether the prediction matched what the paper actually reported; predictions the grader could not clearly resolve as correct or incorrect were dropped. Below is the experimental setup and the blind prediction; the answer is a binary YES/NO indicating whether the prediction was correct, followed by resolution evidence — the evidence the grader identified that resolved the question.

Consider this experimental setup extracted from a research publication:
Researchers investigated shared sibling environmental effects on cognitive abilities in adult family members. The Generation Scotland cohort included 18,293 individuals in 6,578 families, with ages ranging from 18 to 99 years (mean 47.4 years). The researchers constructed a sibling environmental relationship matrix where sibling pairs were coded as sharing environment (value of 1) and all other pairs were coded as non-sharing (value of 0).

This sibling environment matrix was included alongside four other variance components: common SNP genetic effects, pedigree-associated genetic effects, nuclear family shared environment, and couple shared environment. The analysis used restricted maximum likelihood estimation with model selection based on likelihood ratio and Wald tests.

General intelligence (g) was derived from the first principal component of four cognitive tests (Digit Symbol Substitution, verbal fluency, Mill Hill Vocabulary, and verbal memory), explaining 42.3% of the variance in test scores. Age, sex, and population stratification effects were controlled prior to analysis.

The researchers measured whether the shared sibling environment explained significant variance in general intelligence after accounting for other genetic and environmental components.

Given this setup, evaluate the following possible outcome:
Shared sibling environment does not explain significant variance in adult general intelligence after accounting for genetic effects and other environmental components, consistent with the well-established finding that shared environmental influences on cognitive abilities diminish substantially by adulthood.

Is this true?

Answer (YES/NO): NO